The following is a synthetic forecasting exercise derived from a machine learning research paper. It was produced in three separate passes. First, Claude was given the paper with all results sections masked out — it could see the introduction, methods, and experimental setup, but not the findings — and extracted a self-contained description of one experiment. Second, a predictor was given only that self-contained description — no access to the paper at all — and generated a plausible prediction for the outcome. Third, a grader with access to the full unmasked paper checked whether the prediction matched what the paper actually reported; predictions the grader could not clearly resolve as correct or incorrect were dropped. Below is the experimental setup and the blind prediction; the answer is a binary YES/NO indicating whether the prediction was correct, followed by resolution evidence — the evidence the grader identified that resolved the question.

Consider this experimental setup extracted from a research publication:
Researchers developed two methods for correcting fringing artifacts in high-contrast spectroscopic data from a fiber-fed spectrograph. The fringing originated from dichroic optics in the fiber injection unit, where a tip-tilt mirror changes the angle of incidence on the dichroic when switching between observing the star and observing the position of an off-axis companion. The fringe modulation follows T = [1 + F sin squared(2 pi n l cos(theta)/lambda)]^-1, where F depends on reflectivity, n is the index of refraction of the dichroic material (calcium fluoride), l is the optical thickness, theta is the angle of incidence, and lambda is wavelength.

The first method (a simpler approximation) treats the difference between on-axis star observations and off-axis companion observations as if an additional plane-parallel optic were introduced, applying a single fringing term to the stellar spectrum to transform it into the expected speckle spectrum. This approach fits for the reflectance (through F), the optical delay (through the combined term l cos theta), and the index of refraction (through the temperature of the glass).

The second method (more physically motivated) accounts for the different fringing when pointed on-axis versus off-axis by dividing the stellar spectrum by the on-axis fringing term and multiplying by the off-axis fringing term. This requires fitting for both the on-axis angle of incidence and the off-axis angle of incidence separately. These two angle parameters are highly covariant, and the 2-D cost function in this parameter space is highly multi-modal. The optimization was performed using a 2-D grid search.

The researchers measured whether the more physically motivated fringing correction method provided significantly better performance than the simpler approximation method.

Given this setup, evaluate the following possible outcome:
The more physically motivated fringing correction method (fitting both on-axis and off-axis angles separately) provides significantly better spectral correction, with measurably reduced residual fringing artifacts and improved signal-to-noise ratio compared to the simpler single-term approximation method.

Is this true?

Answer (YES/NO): NO